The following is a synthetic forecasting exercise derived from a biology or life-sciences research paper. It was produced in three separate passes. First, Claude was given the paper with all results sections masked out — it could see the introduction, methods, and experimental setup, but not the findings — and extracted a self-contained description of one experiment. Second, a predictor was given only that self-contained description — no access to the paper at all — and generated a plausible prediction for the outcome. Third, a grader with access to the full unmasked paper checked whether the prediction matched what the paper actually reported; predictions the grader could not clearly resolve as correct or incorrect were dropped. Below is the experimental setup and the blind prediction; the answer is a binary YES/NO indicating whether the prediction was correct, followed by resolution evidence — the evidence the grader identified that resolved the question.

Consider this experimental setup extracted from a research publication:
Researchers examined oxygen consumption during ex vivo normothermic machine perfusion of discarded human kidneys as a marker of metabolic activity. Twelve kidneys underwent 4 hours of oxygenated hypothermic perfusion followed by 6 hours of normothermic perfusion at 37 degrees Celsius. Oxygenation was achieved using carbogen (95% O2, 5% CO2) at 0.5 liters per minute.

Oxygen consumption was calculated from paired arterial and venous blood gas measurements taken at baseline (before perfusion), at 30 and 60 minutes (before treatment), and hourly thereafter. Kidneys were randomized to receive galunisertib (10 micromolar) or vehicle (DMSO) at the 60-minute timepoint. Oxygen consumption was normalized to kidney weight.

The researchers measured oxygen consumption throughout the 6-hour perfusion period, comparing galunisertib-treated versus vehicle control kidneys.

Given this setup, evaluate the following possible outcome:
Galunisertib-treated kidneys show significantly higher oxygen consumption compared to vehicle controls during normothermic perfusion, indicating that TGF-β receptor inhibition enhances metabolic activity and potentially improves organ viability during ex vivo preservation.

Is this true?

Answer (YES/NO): NO